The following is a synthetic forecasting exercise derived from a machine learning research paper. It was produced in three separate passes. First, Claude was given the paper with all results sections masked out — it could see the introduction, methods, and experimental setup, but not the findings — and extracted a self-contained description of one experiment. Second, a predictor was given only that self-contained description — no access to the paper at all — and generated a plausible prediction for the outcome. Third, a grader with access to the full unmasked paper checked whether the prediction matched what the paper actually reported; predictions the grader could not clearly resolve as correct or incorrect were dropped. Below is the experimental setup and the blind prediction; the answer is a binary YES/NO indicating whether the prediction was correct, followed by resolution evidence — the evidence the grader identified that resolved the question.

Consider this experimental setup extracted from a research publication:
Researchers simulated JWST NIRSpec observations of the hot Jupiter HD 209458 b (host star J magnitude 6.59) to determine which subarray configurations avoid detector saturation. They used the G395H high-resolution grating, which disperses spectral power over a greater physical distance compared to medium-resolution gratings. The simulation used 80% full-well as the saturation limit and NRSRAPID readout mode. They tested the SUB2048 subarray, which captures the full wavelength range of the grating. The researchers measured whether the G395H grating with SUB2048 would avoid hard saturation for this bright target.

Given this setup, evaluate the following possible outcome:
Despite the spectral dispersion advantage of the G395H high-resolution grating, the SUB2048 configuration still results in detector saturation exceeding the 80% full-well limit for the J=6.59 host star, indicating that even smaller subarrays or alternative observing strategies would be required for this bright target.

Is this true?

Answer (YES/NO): NO